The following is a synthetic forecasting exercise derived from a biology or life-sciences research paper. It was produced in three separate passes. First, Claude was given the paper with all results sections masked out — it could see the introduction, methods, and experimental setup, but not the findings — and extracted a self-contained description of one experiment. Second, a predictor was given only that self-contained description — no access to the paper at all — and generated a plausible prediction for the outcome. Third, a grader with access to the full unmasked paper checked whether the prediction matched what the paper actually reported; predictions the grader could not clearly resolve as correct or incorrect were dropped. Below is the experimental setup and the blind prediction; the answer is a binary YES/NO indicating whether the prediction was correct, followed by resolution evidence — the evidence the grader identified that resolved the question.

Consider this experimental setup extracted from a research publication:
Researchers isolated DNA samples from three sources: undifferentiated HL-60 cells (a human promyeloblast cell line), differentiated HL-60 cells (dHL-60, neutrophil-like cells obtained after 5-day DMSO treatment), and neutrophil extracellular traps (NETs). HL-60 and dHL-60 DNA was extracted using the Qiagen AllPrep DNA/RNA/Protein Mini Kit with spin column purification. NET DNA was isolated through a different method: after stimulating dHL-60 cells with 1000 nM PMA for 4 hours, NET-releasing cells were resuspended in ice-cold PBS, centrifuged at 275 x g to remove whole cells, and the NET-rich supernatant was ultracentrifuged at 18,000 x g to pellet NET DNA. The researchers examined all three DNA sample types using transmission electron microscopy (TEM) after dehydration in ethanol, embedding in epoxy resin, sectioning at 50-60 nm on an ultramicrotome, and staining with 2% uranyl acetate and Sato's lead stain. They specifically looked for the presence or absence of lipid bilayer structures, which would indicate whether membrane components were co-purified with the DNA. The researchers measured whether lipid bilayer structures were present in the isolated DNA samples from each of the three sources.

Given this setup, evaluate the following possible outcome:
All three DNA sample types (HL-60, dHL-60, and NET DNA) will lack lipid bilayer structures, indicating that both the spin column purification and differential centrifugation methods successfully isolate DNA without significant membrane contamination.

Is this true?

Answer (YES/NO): NO